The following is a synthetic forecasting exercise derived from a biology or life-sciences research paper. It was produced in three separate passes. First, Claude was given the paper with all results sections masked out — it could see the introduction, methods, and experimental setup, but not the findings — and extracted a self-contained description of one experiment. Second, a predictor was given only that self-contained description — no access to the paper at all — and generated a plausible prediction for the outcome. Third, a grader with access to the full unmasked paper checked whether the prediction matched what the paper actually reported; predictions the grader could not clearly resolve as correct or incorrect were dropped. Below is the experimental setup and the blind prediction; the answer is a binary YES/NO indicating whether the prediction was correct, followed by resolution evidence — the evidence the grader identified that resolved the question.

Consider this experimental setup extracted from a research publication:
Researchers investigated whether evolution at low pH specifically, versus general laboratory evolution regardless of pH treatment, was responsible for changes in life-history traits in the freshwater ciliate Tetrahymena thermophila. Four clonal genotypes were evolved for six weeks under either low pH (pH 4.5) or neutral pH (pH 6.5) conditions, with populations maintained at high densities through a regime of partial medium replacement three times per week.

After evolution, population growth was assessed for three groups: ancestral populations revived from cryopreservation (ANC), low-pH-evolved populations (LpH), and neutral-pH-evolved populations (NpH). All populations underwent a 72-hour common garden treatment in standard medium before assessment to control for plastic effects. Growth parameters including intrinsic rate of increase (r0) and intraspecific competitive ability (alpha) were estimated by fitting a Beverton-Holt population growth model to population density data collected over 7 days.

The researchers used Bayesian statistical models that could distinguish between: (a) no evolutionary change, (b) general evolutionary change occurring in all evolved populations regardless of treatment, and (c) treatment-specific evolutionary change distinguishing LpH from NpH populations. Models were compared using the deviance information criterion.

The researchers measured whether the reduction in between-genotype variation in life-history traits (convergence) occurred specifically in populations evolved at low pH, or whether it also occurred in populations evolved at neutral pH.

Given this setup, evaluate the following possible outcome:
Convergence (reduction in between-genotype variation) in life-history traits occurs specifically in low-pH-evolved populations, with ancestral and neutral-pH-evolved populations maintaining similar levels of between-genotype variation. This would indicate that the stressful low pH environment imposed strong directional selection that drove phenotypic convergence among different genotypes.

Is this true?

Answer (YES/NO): YES